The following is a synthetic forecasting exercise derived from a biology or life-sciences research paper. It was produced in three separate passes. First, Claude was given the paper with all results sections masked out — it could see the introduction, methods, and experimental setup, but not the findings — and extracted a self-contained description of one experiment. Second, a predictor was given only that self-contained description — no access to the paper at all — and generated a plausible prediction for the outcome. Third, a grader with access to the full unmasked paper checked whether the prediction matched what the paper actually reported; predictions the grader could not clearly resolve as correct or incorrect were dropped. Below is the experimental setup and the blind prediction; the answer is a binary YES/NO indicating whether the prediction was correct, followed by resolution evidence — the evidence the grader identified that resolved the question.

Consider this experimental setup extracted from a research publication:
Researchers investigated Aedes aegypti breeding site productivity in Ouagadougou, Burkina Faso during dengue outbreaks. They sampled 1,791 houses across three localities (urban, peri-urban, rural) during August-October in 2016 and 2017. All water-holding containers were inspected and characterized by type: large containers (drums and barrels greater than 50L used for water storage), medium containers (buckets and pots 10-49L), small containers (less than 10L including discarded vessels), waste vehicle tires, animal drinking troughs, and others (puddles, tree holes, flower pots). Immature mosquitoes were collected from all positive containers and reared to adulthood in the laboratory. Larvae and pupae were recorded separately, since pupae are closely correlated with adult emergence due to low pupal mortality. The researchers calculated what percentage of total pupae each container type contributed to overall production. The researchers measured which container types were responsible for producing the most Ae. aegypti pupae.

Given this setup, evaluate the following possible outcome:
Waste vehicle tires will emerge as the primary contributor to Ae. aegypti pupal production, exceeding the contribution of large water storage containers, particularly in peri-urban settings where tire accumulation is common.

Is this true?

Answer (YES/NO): NO